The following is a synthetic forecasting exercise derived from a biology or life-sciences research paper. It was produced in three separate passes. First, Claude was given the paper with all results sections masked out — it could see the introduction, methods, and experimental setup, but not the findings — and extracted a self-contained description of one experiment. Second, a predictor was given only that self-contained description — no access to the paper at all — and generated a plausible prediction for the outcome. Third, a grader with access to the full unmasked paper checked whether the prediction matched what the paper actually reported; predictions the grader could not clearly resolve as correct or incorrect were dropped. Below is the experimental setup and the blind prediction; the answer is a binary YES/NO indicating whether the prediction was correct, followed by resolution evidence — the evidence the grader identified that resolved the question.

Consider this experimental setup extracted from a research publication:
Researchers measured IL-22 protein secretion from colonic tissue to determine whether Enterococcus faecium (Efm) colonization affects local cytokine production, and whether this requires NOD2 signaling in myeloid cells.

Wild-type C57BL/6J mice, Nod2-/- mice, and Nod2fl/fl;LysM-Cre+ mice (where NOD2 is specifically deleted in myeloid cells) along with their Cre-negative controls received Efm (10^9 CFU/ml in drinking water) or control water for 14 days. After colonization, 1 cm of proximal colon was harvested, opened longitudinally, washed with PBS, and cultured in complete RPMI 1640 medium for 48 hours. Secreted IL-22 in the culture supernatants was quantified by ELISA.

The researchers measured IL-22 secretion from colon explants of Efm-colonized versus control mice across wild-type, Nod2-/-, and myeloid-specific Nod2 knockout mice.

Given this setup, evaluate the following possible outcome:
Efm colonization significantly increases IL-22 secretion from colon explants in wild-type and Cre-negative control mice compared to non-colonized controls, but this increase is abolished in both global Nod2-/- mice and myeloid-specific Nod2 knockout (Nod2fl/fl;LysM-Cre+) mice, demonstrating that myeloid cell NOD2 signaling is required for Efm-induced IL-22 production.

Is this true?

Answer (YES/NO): YES